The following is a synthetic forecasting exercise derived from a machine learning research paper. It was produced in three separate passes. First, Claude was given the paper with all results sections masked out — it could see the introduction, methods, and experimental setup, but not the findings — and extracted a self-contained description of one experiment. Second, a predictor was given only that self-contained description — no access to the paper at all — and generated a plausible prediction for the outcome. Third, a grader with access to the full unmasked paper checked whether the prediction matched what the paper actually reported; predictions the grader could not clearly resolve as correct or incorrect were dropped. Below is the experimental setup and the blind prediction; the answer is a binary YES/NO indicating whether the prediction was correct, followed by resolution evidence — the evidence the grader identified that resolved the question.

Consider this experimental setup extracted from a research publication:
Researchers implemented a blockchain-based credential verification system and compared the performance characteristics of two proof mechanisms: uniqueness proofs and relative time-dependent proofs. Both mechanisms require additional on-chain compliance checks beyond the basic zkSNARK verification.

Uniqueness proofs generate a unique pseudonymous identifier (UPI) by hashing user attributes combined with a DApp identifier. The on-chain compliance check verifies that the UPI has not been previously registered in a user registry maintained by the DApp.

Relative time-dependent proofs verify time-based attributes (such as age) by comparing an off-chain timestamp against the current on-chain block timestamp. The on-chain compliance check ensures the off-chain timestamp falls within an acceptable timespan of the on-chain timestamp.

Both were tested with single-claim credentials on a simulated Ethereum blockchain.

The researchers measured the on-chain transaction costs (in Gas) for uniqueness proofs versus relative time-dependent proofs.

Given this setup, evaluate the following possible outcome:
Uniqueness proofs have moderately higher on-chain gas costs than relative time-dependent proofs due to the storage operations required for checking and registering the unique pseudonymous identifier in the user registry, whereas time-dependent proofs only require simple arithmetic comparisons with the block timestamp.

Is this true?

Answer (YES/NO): YES